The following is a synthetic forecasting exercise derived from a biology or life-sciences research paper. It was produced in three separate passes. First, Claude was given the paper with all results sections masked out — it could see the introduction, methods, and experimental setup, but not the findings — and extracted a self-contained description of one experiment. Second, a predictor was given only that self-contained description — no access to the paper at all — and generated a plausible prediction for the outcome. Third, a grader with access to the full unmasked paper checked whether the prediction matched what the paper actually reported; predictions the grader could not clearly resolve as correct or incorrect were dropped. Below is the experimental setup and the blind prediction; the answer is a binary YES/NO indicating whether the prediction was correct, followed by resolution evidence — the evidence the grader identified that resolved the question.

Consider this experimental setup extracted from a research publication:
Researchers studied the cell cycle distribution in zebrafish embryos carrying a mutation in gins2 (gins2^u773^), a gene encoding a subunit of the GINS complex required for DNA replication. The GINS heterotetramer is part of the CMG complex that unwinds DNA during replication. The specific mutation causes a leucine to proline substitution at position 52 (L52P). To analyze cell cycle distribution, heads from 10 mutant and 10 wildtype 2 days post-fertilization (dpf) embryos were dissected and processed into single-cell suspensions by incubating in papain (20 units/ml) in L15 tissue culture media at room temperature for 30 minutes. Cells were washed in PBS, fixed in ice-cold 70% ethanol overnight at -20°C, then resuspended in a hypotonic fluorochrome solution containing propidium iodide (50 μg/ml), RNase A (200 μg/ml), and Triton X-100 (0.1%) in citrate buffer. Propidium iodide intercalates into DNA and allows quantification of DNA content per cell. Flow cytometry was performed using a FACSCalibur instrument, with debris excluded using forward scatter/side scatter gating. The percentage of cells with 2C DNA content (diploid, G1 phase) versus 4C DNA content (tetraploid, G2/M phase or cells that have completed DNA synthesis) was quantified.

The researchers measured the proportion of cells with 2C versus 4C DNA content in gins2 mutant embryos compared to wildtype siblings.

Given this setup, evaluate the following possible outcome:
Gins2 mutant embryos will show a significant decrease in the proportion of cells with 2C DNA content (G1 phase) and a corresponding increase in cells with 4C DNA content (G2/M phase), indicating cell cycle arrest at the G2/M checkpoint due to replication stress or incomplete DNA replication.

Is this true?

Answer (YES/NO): NO